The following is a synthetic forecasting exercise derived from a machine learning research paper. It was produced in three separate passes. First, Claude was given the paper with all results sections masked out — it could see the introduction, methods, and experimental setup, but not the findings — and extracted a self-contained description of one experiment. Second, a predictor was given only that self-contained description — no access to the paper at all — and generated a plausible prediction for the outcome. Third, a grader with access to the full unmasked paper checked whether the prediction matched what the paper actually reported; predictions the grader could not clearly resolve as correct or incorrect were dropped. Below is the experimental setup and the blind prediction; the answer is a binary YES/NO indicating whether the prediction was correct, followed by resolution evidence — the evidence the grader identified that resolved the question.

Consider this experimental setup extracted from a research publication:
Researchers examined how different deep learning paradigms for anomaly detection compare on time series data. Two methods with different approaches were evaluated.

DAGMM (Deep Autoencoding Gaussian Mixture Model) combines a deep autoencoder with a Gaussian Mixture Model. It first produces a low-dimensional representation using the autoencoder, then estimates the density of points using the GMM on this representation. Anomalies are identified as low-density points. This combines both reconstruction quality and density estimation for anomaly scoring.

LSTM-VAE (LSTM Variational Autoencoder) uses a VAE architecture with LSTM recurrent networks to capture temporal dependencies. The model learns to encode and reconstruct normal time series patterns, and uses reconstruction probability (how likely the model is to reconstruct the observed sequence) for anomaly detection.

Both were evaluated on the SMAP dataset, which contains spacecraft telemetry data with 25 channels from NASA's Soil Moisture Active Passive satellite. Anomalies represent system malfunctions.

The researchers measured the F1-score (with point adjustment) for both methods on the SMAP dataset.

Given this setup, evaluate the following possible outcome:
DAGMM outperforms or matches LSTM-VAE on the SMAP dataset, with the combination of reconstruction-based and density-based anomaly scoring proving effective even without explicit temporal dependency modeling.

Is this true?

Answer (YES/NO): NO